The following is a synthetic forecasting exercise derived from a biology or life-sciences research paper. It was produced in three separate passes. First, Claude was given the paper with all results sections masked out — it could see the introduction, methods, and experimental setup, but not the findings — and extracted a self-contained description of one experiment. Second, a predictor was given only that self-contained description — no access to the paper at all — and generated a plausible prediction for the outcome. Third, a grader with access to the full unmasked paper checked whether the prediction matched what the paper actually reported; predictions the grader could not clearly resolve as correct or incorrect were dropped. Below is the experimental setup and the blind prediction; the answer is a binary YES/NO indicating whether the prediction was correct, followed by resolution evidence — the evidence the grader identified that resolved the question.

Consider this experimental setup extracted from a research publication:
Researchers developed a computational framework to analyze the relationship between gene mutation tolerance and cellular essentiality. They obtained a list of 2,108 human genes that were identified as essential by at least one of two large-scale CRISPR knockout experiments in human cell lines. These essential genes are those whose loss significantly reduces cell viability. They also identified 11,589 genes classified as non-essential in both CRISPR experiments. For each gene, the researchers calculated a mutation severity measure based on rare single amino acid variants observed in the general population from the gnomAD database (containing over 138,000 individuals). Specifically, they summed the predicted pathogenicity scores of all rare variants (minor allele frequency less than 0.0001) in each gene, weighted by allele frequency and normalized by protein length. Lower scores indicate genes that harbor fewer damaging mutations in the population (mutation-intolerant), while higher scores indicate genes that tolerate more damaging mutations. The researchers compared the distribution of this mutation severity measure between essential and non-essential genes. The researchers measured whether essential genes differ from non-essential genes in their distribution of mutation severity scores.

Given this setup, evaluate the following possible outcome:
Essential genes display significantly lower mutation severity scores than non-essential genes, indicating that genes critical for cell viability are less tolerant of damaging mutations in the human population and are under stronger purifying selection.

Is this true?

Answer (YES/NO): YES